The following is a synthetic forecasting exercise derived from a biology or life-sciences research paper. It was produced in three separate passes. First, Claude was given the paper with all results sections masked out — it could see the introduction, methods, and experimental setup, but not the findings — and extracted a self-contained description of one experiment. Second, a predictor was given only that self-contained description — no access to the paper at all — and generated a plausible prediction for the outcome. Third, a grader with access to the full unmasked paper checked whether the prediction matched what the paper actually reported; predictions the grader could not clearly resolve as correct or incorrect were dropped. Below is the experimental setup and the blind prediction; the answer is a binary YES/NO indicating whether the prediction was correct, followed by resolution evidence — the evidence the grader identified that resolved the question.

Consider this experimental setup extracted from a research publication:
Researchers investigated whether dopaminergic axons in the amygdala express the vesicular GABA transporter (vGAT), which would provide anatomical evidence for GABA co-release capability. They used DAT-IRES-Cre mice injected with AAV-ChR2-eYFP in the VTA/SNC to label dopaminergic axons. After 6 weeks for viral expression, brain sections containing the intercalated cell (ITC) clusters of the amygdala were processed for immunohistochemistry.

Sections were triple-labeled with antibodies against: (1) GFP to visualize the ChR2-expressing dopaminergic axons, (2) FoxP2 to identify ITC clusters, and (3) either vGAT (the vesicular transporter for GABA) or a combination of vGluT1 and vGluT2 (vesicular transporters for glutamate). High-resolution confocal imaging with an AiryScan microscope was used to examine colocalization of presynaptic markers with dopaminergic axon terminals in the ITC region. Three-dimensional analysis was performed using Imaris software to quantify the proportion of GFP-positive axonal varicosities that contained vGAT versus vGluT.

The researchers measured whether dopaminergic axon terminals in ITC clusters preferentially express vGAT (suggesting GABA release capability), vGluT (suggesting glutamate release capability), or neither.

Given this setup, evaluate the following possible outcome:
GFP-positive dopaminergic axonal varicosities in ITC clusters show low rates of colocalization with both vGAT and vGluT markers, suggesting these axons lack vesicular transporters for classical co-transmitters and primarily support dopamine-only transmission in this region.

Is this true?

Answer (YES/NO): NO